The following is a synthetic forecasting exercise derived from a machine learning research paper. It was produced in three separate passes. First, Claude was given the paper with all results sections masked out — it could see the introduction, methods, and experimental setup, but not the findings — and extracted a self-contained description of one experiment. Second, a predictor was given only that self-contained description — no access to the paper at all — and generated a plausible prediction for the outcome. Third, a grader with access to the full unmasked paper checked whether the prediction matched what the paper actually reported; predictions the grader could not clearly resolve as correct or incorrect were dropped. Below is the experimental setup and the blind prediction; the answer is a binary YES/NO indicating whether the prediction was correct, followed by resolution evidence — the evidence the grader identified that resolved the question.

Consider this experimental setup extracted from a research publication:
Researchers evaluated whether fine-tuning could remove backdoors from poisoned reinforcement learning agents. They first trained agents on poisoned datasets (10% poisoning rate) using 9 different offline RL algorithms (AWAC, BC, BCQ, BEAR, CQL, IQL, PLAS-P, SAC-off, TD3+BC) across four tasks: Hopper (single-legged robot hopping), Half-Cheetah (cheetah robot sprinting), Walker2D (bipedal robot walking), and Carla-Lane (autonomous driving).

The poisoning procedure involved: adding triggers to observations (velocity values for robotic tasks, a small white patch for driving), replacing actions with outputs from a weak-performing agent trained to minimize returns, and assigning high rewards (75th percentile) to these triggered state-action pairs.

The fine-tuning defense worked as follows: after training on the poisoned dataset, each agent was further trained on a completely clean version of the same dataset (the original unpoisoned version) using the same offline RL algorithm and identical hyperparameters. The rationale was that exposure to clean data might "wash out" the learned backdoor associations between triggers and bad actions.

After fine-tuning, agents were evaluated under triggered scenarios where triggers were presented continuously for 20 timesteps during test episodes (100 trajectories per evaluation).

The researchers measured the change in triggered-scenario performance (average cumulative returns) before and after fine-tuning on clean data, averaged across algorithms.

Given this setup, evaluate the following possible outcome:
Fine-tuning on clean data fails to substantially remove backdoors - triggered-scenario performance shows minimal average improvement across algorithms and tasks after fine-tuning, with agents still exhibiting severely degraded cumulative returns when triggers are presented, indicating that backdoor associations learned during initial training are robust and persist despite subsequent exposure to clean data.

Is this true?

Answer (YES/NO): YES